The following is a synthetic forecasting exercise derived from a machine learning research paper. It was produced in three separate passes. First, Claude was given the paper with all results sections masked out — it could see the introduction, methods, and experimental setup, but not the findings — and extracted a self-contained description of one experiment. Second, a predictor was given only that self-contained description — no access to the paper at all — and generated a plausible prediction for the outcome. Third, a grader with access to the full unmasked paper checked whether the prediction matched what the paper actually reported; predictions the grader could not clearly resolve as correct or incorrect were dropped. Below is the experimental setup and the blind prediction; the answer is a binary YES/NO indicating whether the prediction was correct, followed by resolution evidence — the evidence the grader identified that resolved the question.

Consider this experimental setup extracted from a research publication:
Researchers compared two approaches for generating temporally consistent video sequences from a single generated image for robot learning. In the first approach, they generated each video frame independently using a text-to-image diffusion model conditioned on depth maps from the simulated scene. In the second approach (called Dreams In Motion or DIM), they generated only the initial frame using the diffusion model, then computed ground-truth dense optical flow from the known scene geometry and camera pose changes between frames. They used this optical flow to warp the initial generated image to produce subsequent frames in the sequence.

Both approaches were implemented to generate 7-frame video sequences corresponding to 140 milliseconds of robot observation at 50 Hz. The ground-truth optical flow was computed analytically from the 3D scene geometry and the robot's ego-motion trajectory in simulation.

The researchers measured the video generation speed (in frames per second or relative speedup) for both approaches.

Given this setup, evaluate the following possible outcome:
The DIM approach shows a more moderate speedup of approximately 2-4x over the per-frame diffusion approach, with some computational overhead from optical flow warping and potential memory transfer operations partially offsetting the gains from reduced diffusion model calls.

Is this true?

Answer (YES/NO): NO